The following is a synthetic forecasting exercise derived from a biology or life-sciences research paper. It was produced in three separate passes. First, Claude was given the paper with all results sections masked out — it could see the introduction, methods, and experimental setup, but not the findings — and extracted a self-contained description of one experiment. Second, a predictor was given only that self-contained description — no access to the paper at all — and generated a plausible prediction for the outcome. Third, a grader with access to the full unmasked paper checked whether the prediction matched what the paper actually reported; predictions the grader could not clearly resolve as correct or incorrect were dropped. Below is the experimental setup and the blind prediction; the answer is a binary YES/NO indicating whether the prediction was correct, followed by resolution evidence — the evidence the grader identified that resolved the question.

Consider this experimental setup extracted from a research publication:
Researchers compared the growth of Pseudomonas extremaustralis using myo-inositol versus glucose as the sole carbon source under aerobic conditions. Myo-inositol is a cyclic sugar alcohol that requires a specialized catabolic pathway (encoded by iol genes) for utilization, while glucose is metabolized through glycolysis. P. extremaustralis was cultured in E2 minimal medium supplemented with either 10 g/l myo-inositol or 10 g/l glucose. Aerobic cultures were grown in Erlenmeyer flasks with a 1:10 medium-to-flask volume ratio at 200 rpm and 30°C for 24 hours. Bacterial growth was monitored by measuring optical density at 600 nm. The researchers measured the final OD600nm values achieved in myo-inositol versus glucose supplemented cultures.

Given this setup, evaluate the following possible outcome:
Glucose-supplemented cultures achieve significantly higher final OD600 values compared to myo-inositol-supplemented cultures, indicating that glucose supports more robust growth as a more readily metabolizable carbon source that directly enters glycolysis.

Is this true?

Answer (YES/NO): NO